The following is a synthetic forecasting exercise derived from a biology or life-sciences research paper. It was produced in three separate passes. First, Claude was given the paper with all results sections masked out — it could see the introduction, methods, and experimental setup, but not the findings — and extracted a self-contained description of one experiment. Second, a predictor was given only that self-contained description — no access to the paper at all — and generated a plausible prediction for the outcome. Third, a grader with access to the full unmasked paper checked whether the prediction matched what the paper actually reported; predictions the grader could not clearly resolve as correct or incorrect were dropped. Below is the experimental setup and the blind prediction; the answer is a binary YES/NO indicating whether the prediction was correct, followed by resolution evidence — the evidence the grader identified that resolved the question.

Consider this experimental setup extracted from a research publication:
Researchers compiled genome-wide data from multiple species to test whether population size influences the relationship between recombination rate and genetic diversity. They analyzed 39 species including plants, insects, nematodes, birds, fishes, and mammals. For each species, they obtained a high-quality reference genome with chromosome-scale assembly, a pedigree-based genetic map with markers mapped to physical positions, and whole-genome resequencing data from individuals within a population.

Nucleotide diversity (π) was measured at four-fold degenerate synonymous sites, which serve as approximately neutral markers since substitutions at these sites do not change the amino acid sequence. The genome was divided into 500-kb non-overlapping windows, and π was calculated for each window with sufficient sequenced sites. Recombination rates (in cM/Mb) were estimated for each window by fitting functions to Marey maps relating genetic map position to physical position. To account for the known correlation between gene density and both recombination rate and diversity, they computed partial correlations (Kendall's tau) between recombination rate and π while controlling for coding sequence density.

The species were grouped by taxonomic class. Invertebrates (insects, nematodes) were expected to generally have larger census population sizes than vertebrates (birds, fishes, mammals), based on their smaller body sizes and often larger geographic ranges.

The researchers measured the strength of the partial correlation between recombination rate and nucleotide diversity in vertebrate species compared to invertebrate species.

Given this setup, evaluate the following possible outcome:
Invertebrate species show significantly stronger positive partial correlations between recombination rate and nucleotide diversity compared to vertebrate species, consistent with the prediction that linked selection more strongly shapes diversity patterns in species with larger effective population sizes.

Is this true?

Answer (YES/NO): YES